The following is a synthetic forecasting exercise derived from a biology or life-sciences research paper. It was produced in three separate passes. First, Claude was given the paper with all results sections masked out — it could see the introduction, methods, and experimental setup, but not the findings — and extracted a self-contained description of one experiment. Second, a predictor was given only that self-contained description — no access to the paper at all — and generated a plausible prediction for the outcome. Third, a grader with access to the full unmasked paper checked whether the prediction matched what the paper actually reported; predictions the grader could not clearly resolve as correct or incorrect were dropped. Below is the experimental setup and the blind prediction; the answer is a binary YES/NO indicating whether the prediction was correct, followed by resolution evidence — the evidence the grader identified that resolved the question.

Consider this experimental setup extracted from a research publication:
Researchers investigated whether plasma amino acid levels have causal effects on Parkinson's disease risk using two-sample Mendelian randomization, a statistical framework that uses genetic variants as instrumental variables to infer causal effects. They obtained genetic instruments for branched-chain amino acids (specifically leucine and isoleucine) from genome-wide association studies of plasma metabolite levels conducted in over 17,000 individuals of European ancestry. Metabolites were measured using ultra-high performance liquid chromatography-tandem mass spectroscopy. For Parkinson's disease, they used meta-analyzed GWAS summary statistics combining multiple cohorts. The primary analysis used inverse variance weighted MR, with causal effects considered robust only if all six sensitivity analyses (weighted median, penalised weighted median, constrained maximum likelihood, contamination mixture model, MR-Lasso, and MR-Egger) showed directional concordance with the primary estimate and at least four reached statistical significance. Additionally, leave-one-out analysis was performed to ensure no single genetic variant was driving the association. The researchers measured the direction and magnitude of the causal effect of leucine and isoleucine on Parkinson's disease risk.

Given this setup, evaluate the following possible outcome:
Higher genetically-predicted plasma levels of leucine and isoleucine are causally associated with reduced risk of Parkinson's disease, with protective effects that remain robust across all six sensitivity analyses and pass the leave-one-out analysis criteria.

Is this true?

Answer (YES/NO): YES